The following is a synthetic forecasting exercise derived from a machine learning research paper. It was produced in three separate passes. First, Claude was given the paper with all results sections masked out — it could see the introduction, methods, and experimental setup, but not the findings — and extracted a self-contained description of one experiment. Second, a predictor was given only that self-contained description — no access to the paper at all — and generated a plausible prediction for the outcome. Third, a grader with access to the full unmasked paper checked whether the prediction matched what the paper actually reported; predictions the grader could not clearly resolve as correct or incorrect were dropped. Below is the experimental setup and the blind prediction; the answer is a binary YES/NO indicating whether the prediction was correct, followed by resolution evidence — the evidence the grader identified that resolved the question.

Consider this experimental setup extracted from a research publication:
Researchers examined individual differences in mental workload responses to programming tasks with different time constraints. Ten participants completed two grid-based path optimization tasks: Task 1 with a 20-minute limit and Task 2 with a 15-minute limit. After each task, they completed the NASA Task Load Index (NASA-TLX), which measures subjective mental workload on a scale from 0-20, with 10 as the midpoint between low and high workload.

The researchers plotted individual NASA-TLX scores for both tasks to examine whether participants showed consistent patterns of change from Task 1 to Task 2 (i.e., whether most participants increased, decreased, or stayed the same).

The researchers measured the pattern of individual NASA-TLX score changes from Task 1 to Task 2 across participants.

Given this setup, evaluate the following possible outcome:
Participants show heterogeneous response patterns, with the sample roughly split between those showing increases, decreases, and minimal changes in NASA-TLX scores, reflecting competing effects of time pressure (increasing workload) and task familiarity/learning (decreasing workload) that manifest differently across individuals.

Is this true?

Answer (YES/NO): NO